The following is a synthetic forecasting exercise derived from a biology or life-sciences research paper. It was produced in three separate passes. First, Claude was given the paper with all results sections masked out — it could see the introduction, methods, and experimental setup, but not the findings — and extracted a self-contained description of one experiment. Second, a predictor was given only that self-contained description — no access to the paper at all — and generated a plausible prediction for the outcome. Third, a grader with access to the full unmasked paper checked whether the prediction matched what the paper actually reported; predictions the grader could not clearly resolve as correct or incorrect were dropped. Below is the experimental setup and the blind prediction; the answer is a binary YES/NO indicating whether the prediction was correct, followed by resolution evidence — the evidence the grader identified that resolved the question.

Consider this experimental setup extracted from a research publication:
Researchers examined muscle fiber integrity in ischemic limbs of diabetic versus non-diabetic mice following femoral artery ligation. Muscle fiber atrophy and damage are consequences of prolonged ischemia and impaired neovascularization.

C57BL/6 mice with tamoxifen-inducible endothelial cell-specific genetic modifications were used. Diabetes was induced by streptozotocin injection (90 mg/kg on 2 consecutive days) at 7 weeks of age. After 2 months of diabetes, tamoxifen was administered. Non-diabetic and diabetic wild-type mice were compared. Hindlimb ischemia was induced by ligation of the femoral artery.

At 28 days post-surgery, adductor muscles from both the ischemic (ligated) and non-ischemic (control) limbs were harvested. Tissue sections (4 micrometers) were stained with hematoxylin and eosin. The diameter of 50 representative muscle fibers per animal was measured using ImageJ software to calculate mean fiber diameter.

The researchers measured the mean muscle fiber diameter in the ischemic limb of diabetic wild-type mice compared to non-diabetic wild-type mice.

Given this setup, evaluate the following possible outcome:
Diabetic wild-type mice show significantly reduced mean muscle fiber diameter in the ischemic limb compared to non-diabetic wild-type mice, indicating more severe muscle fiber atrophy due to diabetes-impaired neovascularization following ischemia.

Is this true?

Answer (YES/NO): YES